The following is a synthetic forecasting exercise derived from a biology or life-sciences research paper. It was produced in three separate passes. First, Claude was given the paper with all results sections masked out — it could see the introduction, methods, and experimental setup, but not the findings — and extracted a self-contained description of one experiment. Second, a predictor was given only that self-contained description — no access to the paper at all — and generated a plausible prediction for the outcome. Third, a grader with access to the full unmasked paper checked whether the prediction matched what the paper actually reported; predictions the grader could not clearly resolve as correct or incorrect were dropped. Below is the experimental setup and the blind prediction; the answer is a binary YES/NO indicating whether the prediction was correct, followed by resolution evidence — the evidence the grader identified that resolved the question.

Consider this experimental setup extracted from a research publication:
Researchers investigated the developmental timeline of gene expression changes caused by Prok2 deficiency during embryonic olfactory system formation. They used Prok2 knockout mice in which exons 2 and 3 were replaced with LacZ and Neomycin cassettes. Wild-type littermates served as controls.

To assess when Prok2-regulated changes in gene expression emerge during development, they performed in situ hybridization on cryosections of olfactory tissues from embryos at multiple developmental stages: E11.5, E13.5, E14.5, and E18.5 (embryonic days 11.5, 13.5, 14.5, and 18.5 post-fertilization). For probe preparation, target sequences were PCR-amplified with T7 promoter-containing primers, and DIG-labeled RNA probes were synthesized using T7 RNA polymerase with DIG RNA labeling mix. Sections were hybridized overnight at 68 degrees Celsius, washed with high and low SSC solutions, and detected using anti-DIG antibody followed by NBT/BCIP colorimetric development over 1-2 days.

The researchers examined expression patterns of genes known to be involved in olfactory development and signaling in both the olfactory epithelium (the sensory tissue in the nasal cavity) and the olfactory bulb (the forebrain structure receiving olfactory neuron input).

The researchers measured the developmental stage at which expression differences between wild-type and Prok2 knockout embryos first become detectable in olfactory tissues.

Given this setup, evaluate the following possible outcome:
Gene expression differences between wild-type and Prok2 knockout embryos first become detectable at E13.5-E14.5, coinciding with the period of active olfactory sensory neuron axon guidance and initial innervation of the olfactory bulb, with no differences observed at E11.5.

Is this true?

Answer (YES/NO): NO